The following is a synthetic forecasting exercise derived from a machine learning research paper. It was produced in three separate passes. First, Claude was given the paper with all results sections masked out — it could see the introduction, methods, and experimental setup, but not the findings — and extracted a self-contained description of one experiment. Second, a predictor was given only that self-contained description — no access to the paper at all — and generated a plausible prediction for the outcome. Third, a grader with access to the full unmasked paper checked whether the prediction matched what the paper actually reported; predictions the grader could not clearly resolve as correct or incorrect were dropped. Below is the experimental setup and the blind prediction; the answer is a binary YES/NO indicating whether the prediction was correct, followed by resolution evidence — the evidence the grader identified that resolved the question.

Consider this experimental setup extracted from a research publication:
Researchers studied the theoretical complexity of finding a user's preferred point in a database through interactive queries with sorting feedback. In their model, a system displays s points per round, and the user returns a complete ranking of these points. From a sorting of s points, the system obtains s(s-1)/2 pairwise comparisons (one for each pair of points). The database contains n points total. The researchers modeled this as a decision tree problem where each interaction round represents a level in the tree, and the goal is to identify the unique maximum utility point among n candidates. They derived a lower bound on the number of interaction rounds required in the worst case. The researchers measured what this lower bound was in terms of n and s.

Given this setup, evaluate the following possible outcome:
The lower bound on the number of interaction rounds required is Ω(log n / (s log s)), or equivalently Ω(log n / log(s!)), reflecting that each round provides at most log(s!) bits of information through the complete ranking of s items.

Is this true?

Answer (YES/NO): NO